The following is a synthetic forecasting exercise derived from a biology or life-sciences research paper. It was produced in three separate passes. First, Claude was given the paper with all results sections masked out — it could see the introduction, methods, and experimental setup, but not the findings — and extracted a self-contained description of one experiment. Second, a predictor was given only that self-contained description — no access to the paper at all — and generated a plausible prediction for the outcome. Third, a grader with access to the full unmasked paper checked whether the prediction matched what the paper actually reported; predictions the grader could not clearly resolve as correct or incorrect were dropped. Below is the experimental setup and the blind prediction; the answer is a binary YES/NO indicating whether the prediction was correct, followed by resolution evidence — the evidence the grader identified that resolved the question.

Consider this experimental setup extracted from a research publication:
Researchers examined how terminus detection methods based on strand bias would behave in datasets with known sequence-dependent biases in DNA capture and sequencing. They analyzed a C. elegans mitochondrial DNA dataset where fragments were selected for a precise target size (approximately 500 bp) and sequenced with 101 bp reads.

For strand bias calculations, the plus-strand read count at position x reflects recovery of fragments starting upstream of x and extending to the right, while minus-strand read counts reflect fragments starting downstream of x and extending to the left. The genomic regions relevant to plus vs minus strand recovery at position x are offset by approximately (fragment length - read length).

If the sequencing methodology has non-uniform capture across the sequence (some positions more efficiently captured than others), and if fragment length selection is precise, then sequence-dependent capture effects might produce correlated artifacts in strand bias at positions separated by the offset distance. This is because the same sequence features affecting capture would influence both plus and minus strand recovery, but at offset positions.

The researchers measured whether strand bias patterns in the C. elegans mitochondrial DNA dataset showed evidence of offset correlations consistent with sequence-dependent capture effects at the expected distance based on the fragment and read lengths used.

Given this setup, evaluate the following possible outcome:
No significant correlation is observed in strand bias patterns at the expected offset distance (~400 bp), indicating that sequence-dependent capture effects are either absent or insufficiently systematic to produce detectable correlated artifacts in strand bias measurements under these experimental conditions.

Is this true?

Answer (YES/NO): NO